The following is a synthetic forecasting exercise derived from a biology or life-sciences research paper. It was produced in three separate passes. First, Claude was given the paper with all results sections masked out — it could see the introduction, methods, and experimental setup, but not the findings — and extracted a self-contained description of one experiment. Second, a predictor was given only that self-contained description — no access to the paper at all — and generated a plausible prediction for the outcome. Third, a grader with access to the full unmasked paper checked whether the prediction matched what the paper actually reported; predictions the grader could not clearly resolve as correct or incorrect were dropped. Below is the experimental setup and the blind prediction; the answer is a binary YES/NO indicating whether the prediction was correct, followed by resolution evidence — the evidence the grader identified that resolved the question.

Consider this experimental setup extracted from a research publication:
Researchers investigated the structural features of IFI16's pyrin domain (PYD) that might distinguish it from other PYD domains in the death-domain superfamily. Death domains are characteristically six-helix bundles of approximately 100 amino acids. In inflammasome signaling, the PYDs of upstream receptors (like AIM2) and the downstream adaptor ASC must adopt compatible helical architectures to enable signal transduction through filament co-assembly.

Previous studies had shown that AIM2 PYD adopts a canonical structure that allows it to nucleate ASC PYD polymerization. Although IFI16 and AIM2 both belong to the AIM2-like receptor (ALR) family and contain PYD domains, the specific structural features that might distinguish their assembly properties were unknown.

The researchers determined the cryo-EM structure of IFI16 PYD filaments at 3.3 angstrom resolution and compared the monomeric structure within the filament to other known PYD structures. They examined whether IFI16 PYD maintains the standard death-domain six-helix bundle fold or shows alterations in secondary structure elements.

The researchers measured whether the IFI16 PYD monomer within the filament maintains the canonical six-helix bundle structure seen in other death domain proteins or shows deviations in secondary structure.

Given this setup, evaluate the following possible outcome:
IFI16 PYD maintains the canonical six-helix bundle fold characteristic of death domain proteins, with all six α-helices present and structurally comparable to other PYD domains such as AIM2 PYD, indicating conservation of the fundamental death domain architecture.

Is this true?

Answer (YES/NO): NO